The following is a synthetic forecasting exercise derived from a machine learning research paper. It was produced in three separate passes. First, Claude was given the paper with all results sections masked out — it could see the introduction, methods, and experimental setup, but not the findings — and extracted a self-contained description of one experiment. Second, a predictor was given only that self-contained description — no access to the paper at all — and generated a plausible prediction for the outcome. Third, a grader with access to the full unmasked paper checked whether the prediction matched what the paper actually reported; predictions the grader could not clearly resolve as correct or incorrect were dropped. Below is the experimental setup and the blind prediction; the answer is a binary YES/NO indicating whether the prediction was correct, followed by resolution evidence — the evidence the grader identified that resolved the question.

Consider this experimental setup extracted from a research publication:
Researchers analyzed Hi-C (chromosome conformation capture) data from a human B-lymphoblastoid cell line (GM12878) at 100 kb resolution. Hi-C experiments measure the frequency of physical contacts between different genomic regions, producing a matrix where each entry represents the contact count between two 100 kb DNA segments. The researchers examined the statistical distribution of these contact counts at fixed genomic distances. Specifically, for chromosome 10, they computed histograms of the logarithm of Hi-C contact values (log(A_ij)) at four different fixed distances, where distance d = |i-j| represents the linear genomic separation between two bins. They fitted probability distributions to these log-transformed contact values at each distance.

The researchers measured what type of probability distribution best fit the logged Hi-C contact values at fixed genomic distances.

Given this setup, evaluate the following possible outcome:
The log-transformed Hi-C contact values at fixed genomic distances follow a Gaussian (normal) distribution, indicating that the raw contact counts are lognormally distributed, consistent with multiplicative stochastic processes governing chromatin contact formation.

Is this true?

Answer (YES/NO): NO